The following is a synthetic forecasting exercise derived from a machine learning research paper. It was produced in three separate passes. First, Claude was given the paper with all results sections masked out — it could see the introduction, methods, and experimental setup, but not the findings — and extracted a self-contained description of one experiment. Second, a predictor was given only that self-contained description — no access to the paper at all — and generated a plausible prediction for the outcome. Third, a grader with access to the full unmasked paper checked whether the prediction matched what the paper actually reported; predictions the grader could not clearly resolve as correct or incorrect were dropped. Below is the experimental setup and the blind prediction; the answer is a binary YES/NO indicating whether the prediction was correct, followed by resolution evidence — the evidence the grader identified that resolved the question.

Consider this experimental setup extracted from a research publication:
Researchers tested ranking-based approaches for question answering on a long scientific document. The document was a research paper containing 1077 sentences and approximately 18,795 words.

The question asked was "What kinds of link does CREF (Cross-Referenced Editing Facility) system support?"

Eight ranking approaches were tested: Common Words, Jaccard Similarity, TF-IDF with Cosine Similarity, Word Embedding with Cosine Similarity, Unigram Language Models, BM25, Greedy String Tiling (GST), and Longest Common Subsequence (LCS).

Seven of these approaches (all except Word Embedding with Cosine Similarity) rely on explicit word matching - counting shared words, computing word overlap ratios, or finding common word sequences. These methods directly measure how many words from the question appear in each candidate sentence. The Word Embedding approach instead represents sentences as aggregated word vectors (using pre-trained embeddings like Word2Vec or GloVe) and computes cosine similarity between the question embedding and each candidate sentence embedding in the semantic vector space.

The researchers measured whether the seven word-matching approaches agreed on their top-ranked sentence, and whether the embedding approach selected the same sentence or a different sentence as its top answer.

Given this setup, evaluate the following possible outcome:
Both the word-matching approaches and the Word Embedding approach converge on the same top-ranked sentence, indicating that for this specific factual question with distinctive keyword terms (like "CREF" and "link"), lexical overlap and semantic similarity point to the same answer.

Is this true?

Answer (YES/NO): NO